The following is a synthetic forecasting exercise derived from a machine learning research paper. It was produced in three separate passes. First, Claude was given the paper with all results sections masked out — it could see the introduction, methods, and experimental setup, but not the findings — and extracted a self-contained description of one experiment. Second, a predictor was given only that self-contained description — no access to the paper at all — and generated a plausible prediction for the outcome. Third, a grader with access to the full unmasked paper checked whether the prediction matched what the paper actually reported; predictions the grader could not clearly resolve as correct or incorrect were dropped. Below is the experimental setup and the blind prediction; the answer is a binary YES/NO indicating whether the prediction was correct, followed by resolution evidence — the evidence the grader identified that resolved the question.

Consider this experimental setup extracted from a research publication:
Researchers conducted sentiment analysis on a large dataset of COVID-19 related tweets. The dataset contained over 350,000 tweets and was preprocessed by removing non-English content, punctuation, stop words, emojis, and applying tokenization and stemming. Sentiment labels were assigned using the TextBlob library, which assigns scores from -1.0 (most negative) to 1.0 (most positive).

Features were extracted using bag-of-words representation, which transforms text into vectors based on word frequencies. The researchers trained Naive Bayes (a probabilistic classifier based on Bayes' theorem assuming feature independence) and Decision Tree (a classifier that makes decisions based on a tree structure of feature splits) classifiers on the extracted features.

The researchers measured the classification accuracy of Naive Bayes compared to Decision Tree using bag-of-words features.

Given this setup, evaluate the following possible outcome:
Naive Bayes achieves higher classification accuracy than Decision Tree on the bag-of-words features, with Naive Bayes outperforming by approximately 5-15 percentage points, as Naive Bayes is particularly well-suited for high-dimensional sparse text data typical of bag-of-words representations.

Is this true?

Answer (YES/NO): NO